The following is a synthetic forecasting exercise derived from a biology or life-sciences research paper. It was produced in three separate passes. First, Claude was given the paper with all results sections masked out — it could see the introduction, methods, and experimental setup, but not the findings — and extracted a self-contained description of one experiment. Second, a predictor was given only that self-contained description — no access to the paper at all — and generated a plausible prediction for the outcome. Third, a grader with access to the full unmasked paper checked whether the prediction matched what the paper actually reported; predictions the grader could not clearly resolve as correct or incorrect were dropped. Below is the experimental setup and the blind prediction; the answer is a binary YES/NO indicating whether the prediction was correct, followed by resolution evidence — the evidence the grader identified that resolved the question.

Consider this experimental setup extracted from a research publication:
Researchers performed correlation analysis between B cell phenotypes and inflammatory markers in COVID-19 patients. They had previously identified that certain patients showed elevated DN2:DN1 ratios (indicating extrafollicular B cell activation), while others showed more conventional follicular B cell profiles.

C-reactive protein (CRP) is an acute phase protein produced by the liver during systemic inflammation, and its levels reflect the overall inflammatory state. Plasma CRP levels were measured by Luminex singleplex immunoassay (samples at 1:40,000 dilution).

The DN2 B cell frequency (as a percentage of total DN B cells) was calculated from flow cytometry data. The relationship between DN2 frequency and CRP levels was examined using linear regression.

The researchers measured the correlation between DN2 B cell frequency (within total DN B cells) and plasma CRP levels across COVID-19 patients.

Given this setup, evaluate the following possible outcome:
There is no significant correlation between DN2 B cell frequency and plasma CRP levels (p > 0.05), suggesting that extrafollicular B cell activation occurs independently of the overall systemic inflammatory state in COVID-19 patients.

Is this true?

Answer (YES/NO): NO